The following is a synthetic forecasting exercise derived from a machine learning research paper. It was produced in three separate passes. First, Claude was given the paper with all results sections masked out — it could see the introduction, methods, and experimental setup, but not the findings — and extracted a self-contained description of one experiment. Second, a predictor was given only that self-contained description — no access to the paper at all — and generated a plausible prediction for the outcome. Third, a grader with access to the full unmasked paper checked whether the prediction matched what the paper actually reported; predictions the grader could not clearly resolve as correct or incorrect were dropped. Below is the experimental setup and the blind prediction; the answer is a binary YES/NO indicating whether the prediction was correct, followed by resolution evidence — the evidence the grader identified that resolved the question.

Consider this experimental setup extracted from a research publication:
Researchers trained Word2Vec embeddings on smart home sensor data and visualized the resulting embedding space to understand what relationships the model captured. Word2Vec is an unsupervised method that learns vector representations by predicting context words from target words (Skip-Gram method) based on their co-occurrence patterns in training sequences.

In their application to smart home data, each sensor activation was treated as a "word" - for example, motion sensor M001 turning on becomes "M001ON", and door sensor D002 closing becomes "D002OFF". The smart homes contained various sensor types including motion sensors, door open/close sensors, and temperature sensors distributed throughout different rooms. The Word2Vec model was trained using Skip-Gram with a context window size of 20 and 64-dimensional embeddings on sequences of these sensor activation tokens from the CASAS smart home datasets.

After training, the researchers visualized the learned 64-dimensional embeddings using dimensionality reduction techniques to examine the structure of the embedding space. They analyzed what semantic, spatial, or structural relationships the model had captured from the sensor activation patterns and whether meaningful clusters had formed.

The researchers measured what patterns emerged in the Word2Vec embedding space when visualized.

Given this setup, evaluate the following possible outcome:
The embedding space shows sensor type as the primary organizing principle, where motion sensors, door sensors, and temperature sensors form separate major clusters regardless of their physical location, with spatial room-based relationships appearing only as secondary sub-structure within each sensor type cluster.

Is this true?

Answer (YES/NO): NO